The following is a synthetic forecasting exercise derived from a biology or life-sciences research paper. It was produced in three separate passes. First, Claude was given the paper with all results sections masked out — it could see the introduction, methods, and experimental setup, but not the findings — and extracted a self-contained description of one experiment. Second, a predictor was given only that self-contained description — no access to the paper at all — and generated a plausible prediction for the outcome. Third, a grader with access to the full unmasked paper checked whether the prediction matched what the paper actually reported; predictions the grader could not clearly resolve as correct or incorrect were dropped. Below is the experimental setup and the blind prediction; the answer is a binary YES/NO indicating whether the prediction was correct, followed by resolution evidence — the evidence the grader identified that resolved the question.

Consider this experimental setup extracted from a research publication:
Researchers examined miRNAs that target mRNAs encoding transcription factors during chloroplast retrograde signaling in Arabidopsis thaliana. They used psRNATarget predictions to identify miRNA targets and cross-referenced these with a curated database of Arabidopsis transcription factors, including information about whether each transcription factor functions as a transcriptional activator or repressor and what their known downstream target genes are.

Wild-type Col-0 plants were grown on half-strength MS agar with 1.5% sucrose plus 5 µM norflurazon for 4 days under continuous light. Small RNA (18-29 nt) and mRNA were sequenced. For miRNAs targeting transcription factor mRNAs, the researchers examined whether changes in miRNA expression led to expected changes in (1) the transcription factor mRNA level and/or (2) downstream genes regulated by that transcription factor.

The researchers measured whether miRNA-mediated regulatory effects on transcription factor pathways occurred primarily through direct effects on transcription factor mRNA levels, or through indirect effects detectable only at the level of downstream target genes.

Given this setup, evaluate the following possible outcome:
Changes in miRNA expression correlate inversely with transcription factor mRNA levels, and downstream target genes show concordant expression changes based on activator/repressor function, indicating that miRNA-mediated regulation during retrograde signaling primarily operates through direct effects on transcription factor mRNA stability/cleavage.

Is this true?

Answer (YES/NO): NO